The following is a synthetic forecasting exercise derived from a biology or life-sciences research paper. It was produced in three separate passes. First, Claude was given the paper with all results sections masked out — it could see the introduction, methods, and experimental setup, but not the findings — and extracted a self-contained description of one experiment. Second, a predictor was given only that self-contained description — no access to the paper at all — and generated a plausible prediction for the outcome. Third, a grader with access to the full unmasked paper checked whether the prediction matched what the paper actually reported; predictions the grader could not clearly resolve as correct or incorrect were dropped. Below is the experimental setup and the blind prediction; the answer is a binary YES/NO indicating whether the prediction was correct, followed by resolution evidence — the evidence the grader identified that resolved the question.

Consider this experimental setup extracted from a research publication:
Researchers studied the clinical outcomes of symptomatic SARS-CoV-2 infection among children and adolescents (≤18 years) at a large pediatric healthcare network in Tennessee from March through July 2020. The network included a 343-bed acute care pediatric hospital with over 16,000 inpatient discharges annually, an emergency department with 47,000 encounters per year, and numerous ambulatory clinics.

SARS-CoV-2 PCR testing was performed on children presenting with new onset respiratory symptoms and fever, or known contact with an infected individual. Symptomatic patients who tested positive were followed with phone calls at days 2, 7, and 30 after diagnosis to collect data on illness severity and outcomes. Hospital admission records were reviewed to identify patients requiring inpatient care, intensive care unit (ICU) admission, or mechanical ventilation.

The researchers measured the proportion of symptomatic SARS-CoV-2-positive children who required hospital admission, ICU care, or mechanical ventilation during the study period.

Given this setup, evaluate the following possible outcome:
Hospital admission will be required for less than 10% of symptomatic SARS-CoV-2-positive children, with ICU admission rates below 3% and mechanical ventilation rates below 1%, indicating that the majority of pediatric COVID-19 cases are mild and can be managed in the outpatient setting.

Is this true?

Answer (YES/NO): YES